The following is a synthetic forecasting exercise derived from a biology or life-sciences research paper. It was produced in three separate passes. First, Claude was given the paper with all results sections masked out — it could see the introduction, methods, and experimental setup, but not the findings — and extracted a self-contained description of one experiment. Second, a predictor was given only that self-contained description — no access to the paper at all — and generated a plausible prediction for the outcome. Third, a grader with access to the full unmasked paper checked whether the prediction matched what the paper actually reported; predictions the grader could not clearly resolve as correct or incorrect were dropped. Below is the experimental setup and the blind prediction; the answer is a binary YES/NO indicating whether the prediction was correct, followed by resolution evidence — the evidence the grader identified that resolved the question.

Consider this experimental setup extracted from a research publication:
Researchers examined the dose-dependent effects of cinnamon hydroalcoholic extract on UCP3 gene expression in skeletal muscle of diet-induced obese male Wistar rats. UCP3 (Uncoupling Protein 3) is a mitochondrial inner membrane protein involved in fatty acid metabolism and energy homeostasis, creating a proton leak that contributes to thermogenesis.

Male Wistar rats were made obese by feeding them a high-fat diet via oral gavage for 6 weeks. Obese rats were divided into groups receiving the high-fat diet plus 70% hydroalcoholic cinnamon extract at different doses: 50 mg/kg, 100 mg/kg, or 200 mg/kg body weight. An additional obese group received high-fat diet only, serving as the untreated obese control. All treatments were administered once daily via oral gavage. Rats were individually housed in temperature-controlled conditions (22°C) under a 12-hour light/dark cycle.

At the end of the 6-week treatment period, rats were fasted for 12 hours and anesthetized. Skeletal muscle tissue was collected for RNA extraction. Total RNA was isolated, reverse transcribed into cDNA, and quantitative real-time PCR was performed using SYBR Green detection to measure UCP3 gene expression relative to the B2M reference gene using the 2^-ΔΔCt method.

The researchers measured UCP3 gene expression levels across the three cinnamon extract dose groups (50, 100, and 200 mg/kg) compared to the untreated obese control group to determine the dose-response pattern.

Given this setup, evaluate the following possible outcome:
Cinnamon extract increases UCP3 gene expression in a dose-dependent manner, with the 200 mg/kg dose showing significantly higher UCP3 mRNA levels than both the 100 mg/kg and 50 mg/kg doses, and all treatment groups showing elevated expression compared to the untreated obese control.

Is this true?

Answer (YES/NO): NO